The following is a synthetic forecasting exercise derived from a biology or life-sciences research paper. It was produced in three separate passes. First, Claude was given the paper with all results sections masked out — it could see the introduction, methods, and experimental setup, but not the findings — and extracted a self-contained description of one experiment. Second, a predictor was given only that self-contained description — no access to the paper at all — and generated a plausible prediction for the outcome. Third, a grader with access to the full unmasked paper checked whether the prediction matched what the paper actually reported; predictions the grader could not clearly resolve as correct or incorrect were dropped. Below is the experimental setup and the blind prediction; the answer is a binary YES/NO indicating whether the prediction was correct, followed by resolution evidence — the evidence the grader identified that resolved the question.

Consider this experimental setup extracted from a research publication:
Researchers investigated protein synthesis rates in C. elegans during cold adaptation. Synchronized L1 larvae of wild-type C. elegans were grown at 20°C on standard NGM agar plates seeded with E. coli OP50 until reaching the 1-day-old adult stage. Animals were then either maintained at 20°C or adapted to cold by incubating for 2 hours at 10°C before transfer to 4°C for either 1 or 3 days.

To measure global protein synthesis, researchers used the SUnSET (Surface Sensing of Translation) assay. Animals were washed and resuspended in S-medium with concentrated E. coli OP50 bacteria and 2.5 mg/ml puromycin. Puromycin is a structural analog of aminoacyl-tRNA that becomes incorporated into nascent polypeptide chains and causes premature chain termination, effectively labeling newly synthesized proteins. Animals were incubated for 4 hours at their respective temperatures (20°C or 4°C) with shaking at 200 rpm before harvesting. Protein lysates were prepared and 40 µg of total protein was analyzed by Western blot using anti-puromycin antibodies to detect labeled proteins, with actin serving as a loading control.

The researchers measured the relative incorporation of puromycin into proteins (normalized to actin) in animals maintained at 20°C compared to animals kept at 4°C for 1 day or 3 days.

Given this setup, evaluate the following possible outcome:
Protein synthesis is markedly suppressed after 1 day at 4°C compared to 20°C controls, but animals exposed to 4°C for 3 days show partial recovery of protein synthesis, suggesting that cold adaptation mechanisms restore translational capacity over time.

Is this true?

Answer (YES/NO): NO